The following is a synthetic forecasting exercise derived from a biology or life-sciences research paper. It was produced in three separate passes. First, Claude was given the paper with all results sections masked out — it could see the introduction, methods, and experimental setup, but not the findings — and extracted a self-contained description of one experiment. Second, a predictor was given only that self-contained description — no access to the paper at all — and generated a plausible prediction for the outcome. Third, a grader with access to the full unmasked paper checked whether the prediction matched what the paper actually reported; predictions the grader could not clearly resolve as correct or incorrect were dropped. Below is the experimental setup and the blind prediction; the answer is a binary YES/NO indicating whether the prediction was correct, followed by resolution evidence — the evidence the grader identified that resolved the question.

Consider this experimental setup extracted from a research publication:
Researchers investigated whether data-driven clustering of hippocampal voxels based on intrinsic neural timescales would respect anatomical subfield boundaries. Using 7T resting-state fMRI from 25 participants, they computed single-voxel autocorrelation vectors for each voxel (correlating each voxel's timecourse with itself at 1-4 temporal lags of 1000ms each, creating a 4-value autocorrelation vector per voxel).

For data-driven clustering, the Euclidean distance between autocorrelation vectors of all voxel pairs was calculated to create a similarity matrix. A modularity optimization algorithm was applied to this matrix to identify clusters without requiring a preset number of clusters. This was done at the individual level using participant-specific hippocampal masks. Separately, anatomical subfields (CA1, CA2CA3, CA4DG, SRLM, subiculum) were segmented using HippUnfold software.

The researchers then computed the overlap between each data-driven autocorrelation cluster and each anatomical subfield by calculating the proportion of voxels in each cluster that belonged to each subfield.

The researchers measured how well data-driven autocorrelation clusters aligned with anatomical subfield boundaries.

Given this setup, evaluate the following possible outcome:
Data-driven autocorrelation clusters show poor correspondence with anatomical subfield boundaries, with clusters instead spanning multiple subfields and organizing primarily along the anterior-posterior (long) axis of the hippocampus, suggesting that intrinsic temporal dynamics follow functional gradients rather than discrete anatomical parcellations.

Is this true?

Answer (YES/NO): NO